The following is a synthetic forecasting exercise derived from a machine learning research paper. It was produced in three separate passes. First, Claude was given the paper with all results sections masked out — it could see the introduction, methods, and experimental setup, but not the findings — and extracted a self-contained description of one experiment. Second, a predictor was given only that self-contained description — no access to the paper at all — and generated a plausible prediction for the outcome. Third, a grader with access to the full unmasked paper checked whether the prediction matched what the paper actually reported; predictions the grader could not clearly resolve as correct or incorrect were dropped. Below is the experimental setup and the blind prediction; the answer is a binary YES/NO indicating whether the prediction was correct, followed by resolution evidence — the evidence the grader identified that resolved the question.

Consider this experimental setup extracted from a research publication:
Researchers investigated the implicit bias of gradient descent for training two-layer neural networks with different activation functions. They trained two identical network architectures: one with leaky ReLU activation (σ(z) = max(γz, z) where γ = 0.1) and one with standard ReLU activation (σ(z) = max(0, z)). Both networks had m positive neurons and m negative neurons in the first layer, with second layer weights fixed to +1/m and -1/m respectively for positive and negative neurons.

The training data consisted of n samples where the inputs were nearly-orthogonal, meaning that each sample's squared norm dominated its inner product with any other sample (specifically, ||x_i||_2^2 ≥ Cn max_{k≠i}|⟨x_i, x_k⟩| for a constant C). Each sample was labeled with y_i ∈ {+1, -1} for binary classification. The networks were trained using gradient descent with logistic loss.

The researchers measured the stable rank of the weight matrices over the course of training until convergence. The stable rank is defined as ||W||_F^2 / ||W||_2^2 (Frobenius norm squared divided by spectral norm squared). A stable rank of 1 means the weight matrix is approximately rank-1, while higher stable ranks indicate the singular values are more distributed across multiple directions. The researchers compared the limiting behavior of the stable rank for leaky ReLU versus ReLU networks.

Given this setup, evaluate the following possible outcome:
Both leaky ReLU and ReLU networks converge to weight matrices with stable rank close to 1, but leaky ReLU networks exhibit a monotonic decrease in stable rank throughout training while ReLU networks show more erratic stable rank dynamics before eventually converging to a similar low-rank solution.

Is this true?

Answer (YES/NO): NO